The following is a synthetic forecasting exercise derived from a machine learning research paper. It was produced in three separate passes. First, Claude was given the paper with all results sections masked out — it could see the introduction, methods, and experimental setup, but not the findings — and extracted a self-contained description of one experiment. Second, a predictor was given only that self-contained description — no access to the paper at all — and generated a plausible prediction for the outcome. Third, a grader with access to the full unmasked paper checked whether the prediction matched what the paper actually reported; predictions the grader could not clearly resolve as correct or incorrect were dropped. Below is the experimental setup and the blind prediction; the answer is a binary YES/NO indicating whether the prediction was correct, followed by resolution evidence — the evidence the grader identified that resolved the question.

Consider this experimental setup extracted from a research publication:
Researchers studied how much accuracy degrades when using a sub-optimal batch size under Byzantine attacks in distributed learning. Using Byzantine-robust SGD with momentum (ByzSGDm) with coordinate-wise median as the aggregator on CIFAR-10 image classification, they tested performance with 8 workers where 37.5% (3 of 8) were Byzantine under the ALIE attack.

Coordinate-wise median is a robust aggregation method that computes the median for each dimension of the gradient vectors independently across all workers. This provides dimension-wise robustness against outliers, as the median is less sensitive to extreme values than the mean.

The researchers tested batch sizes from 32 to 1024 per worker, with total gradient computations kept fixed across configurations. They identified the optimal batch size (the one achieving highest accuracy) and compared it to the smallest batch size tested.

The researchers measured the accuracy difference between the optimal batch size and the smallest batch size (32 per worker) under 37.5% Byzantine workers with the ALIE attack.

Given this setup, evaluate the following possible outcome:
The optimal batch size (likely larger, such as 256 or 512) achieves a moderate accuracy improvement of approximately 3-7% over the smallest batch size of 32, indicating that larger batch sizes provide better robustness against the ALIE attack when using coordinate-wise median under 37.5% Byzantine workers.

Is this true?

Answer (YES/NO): NO